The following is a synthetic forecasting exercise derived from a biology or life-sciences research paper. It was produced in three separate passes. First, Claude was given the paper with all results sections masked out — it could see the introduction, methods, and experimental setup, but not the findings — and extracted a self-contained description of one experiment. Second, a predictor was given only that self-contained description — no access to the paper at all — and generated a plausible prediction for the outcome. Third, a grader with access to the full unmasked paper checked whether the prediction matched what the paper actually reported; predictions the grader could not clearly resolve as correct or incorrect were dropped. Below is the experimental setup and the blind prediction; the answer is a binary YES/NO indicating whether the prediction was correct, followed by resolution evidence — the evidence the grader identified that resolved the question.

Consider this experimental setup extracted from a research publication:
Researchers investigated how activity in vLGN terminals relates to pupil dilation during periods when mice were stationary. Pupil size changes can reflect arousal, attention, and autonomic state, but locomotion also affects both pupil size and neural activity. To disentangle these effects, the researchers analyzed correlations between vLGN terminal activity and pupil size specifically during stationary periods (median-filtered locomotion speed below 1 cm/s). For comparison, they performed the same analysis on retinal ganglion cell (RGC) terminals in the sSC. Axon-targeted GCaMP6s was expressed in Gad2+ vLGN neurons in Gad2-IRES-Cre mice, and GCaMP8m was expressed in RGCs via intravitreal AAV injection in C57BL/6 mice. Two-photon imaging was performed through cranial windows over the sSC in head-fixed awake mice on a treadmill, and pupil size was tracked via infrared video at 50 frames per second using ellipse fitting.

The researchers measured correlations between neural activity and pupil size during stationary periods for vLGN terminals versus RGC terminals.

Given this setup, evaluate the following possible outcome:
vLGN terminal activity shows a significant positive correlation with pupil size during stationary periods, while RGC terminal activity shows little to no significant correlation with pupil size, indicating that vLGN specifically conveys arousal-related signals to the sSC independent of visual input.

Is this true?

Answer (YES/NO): NO